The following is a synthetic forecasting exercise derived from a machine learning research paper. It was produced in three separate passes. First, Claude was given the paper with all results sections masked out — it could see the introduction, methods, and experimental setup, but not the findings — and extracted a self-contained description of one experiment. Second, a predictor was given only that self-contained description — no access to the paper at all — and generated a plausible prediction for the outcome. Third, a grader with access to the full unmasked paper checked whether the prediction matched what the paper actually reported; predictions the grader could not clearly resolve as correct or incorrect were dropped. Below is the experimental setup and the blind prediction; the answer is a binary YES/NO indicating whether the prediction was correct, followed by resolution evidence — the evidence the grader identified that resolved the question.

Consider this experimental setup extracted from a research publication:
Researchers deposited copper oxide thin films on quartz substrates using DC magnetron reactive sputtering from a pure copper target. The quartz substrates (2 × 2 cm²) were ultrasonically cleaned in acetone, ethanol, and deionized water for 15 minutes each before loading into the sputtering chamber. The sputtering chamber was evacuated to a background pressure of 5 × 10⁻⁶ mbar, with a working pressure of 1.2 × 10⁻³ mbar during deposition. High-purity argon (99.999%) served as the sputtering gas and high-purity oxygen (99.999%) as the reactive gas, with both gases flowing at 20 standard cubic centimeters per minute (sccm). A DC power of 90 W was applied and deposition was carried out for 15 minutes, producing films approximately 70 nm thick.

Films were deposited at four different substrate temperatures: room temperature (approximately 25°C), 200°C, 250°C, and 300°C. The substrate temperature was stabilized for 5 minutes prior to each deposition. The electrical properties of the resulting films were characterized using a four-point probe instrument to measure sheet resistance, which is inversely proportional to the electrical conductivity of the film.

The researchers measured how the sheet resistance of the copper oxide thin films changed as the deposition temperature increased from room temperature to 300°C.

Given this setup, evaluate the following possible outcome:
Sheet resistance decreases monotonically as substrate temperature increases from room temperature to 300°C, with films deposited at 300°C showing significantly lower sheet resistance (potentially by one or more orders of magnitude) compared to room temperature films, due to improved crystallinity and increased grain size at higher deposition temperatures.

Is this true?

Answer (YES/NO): NO